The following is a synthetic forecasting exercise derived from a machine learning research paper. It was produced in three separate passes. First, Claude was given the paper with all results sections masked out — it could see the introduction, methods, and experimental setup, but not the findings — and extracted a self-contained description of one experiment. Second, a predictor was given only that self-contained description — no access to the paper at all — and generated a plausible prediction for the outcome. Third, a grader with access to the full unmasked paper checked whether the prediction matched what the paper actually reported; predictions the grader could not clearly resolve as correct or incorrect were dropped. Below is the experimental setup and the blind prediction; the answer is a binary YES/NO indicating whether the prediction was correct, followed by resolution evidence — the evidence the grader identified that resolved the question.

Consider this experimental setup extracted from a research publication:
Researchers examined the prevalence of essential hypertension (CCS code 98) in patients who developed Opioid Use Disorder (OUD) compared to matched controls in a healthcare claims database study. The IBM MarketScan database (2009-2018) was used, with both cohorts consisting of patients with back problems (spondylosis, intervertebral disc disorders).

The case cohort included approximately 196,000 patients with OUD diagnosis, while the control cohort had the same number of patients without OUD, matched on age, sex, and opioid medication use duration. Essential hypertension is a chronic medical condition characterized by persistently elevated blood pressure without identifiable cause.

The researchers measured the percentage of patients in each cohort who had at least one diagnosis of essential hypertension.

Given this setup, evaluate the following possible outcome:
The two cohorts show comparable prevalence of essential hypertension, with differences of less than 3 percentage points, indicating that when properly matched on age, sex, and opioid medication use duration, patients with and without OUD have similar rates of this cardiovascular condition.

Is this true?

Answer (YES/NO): NO